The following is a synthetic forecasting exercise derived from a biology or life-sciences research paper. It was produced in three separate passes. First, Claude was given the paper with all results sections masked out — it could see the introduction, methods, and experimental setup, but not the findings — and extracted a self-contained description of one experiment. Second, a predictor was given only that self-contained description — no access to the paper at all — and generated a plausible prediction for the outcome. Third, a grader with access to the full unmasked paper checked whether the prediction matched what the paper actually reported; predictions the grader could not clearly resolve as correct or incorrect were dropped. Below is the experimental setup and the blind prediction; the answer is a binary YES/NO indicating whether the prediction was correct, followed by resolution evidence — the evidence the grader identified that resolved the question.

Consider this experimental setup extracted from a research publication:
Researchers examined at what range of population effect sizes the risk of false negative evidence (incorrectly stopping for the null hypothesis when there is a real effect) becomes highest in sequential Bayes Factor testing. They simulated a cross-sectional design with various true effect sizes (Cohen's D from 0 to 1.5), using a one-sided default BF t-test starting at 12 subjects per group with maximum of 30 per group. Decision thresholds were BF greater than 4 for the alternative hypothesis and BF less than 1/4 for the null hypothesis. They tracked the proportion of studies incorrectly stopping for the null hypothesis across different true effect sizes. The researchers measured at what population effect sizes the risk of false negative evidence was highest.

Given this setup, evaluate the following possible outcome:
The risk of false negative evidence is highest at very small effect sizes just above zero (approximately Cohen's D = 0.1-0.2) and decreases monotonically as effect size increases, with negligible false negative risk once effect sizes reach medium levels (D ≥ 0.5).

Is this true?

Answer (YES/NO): NO